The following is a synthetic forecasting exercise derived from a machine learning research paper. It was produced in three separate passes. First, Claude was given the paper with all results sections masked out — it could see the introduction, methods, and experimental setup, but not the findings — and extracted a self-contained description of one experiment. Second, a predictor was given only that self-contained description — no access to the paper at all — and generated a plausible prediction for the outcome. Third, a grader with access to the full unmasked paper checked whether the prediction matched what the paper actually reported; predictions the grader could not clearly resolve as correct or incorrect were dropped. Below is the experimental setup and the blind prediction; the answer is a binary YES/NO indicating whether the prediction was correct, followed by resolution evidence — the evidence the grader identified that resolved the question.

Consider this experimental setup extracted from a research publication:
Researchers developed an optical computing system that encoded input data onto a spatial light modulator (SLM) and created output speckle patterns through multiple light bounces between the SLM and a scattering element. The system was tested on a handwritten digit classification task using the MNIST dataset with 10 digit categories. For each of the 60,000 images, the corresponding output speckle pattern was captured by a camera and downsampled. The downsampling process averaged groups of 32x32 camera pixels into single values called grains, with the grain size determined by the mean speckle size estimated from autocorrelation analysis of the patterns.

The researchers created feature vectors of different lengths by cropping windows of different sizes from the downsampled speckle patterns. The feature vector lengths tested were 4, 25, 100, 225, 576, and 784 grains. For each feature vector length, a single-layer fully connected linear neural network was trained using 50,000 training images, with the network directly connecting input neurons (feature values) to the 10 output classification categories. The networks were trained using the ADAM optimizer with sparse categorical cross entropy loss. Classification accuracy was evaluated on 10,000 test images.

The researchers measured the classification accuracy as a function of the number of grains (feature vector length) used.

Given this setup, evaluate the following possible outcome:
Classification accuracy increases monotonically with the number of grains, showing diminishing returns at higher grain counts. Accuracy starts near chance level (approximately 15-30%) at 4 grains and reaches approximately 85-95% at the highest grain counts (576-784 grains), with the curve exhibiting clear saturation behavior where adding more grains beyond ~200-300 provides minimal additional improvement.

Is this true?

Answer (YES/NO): NO